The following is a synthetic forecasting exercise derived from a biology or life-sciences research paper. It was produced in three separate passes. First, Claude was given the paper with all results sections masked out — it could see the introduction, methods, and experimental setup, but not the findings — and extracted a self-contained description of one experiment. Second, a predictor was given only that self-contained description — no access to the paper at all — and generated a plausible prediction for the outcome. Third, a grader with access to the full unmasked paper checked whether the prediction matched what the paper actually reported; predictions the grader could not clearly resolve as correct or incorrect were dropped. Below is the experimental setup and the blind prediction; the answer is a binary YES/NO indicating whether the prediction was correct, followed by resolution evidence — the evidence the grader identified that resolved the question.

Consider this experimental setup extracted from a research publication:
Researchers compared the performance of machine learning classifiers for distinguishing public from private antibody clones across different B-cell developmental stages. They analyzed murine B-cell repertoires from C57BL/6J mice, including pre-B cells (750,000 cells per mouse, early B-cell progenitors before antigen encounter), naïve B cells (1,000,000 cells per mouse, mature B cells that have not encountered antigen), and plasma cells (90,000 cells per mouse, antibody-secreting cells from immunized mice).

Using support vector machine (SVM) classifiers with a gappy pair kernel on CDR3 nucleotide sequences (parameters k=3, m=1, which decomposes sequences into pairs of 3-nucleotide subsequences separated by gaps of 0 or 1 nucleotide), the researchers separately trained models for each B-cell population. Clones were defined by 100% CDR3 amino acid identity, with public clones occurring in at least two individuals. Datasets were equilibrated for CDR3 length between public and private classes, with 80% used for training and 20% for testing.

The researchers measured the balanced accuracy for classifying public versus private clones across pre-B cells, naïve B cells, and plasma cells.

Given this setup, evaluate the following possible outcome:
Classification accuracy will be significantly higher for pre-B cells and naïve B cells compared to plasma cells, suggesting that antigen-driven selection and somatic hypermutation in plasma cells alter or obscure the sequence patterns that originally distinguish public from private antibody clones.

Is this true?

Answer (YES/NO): NO